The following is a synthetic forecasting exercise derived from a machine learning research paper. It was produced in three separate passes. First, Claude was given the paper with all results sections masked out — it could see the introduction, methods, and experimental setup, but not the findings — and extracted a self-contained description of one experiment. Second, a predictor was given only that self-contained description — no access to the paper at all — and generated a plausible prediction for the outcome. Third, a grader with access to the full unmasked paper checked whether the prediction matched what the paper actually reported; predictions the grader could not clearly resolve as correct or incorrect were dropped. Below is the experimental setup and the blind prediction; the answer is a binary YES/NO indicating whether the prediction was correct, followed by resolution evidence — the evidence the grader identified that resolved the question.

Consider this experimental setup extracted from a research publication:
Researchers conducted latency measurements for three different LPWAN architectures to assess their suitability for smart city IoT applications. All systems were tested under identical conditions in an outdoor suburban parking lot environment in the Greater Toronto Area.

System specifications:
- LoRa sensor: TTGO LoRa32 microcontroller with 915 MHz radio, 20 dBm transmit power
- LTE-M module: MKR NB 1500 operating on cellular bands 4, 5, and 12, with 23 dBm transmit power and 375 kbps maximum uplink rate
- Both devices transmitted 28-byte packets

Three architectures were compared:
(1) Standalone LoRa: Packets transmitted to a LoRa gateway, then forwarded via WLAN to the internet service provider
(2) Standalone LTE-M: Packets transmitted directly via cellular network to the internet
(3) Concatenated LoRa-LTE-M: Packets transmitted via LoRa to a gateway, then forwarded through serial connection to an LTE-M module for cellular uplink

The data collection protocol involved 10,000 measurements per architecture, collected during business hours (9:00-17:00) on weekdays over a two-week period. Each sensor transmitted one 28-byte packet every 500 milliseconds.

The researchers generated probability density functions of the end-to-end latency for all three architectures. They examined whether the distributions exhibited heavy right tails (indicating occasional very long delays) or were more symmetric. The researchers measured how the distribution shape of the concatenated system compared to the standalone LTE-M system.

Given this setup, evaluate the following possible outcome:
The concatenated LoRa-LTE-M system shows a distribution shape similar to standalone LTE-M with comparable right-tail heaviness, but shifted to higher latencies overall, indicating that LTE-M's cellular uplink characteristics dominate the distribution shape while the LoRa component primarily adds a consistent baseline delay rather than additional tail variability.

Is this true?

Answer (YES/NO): NO